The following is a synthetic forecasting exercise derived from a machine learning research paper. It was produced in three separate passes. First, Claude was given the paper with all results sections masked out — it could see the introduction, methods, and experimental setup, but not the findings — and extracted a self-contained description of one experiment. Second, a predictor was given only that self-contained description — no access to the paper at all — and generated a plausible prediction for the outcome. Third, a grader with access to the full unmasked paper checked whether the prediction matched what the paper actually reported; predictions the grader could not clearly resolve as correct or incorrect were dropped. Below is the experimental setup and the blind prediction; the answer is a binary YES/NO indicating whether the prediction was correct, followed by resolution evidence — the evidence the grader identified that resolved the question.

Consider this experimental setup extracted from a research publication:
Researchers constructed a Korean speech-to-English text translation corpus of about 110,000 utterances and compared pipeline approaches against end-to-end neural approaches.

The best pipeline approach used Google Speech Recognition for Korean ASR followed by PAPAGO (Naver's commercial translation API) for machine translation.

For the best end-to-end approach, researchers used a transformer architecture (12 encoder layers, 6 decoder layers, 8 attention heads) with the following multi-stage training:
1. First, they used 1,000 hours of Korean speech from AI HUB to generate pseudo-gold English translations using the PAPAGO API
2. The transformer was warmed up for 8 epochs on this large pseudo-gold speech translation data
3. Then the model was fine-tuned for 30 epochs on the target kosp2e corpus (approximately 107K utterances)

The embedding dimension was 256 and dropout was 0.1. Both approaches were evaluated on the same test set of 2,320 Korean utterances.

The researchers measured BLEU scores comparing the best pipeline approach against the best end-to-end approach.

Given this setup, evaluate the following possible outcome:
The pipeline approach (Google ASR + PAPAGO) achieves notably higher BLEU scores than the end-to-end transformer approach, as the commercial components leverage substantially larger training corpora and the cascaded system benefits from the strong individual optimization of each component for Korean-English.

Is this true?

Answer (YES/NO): YES